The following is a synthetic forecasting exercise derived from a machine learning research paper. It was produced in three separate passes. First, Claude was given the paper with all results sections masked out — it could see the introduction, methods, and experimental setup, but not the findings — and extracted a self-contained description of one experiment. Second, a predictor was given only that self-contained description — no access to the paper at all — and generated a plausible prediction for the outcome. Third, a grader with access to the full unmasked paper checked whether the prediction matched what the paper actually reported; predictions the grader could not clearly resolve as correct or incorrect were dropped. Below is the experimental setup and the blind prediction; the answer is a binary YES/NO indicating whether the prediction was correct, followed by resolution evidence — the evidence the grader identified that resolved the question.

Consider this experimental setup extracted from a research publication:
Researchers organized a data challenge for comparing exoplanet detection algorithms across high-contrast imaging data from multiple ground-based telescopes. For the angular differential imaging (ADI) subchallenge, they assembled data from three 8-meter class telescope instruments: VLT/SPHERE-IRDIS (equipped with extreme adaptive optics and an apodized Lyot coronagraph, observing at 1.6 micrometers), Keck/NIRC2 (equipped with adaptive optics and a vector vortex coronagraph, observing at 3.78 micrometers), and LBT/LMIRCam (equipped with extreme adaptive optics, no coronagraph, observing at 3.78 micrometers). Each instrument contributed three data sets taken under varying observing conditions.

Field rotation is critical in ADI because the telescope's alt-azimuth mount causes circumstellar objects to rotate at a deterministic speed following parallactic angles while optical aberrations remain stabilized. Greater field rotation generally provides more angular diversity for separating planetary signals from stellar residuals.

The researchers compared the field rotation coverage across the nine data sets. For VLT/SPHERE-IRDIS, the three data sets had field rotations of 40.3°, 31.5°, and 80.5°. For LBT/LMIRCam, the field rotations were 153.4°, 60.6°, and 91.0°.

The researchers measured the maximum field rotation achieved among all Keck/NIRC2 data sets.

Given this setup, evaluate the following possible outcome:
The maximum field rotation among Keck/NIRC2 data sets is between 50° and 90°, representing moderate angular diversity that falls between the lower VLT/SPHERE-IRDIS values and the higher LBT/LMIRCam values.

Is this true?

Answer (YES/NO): NO